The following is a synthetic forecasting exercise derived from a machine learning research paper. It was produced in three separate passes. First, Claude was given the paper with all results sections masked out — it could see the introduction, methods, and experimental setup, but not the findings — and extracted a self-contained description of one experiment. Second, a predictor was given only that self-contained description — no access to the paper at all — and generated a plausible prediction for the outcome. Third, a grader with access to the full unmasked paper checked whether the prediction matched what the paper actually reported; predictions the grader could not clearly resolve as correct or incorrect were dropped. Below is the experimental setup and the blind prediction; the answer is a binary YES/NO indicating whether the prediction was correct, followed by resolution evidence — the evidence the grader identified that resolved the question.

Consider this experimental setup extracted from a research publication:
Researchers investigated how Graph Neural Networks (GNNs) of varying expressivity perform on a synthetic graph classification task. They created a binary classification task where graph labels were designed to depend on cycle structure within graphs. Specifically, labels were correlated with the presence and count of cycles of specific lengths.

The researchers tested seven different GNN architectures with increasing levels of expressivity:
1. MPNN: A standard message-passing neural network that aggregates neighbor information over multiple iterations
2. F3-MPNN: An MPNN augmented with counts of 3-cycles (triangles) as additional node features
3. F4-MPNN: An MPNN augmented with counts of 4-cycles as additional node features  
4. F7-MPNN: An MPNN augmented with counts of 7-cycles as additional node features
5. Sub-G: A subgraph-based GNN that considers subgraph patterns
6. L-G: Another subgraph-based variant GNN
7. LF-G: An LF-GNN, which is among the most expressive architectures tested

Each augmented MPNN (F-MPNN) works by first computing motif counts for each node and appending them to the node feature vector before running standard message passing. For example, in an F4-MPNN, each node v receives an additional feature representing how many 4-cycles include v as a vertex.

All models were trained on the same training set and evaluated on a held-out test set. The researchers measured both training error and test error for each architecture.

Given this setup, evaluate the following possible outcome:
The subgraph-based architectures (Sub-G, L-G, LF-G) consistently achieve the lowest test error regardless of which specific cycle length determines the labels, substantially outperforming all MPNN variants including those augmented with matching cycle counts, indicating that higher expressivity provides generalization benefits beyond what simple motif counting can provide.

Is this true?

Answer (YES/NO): NO